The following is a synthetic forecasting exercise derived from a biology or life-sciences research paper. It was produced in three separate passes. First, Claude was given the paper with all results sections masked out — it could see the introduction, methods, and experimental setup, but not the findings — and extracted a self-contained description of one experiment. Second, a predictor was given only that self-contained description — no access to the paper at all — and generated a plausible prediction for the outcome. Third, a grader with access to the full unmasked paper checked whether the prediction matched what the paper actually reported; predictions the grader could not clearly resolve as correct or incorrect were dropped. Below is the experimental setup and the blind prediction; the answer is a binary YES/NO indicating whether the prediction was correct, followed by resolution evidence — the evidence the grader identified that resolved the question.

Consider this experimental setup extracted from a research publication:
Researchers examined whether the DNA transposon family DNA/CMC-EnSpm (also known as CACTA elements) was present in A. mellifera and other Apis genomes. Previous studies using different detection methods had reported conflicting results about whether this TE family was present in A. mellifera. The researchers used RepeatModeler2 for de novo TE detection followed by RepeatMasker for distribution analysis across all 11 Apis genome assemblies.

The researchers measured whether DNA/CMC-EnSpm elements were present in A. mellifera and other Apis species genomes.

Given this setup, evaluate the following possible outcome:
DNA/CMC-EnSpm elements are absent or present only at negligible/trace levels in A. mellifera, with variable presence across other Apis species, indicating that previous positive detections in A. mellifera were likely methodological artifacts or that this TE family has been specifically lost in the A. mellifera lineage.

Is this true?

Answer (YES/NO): NO